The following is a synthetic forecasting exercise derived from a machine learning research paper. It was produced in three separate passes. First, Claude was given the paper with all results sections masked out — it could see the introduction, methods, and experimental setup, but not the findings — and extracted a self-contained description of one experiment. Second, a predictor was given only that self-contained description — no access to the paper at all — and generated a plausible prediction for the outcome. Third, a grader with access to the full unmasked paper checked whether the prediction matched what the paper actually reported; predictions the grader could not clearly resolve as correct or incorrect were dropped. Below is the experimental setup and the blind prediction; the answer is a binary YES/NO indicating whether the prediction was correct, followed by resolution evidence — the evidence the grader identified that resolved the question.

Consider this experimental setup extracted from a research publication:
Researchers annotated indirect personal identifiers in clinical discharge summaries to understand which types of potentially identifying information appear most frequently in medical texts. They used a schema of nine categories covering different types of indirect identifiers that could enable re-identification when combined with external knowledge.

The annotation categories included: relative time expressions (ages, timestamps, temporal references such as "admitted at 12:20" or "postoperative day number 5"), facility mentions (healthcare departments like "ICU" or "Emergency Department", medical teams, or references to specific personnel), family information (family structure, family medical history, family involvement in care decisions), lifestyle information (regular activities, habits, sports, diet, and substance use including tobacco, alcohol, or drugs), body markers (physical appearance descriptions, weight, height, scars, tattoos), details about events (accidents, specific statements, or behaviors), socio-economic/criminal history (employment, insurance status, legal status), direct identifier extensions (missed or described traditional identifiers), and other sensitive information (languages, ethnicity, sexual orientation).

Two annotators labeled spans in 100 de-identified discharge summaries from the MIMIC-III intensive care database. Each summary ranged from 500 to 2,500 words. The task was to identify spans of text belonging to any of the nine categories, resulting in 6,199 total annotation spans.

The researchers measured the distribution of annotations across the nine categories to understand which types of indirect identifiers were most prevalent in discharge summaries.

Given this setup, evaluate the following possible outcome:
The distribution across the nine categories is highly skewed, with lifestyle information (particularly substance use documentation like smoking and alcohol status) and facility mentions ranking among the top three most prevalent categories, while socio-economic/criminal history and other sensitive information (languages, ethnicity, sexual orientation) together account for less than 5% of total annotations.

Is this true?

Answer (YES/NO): NO